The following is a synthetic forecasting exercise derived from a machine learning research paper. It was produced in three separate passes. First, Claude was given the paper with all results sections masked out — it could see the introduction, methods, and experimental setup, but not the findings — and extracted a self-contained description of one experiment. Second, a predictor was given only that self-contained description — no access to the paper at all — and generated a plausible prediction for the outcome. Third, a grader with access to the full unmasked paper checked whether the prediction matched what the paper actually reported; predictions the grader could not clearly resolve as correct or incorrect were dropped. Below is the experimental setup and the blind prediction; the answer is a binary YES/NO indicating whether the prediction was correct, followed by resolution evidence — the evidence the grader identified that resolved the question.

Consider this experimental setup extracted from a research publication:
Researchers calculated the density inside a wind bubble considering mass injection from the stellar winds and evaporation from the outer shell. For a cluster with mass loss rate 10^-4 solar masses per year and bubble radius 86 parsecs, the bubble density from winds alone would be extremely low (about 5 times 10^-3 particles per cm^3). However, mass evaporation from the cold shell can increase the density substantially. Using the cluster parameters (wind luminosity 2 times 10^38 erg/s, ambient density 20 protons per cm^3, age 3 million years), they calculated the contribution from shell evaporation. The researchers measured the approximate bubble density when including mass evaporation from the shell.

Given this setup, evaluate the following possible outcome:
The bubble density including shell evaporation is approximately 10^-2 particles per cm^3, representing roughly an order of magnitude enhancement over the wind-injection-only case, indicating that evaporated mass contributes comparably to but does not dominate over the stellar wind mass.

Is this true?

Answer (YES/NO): NO